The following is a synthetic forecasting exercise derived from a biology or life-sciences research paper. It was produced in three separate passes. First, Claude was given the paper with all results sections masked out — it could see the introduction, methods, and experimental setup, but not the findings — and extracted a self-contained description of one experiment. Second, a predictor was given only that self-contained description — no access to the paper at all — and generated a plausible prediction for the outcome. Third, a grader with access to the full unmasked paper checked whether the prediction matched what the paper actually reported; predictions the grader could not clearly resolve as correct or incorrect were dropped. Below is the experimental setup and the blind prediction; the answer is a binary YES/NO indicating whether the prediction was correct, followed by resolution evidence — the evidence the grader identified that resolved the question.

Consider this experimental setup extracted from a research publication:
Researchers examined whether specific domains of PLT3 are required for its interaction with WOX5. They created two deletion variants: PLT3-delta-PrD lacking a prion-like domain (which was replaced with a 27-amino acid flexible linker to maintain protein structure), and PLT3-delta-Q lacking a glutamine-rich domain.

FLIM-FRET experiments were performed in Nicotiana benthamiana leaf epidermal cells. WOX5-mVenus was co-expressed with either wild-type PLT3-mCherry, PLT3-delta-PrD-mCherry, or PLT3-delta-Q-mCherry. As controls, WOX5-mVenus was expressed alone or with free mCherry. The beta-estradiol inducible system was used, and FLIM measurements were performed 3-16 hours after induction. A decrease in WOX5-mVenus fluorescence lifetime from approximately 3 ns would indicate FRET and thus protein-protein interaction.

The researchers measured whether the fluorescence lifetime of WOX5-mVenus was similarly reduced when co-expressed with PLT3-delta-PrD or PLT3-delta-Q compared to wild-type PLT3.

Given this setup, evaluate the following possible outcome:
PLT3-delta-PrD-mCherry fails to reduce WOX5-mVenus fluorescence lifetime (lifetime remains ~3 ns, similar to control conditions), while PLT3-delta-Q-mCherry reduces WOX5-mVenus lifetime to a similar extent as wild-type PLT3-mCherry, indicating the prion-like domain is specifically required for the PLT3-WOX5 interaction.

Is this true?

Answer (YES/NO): NO